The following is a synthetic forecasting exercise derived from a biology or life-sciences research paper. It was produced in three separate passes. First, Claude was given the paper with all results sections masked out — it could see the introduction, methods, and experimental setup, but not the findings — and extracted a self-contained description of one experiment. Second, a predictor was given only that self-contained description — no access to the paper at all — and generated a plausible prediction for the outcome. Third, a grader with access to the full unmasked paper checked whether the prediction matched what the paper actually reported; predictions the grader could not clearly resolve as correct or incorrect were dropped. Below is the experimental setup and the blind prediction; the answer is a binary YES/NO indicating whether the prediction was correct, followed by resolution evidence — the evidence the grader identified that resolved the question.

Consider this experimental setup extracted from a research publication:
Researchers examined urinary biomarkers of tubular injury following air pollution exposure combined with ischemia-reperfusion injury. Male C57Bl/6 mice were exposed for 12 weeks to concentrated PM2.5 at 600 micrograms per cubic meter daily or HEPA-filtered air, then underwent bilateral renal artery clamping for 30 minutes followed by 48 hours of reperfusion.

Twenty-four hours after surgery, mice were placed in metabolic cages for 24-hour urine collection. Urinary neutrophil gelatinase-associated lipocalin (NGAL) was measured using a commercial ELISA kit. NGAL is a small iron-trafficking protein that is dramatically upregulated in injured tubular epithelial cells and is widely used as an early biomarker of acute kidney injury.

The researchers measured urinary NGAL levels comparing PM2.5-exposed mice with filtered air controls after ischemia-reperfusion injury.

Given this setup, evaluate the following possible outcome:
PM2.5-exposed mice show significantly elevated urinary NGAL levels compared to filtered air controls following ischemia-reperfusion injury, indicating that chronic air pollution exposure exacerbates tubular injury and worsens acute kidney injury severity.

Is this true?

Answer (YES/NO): YES